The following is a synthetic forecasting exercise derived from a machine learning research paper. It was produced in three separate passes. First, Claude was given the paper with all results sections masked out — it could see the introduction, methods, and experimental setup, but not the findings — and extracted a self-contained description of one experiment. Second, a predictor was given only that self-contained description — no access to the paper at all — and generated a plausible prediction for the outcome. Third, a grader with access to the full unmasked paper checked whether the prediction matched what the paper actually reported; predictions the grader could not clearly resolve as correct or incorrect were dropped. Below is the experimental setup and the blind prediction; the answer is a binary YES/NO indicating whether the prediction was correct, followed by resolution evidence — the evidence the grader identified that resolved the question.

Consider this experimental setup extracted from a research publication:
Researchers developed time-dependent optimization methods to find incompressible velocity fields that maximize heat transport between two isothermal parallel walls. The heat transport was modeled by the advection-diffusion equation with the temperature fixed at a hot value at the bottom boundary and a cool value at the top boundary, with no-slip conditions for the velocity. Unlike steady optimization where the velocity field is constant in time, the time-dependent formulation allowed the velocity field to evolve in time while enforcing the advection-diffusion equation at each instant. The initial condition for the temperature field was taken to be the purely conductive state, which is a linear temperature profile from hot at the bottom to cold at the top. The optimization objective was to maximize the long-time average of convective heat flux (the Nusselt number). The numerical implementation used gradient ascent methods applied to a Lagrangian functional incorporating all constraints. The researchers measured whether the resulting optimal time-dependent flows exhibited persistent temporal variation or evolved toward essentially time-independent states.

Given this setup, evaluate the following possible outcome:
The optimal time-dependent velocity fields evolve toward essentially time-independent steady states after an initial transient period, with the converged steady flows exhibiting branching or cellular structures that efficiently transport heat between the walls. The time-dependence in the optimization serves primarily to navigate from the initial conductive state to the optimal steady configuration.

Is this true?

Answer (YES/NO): YES